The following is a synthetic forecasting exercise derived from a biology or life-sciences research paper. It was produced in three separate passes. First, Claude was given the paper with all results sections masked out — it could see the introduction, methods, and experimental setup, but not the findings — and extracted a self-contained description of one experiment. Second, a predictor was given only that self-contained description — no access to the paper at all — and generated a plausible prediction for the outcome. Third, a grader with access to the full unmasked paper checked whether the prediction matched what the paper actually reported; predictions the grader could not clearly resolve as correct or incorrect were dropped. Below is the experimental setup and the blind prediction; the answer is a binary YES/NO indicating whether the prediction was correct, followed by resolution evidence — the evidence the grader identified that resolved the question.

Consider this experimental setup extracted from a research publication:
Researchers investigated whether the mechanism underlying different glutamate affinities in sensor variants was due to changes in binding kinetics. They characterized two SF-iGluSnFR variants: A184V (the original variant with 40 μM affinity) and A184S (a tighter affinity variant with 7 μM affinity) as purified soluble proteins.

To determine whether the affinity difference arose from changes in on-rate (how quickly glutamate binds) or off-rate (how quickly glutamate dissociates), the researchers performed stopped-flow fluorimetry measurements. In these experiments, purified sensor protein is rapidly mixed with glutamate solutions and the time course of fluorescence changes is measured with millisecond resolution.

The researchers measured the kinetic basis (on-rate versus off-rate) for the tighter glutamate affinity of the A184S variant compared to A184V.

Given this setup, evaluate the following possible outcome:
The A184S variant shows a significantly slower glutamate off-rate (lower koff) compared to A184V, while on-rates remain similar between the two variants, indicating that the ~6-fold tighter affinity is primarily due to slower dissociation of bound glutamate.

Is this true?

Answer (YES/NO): YES